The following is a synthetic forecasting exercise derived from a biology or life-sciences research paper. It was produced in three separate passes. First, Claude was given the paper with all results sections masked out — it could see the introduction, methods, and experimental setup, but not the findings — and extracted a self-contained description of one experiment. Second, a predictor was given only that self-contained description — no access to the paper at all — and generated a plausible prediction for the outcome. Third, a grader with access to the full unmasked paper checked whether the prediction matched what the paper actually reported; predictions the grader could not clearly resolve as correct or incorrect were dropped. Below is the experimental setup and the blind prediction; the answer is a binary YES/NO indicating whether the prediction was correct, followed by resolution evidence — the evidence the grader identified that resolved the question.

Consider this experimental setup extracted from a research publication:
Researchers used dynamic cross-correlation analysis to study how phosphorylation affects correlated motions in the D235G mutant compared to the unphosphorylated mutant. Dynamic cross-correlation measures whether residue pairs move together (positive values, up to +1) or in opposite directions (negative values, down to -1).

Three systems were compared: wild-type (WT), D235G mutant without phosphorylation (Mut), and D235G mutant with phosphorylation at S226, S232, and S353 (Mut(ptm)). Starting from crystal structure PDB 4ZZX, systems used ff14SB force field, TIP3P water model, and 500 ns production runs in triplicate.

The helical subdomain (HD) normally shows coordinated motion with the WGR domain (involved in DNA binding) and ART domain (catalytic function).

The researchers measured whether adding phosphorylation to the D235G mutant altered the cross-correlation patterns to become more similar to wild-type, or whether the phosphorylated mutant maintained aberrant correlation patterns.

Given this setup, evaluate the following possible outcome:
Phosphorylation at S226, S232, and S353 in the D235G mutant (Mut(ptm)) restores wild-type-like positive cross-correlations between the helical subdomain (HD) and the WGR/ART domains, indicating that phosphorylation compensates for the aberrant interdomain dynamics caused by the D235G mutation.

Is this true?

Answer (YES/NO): NO